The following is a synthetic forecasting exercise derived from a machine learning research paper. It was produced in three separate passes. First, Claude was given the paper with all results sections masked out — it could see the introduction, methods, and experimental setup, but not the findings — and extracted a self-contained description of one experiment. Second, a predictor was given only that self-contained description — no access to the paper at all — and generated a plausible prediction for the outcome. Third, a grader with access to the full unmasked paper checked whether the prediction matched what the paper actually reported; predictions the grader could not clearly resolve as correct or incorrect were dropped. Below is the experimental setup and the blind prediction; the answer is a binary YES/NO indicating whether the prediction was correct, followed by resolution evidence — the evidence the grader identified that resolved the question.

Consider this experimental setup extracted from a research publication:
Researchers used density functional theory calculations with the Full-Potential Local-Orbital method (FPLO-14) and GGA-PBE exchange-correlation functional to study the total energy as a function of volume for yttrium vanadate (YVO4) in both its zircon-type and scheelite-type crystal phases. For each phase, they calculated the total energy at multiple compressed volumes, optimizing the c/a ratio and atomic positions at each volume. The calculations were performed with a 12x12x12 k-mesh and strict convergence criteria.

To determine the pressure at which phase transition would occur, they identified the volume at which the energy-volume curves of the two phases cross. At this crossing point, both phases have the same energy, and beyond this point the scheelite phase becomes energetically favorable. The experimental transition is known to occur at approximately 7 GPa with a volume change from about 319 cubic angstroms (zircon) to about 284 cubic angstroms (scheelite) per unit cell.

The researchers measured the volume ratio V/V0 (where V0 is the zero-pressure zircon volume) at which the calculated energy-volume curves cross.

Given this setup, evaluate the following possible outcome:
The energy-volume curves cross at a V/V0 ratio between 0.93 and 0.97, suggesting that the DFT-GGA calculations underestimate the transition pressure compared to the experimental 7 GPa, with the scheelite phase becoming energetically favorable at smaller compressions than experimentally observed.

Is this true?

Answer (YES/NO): NO